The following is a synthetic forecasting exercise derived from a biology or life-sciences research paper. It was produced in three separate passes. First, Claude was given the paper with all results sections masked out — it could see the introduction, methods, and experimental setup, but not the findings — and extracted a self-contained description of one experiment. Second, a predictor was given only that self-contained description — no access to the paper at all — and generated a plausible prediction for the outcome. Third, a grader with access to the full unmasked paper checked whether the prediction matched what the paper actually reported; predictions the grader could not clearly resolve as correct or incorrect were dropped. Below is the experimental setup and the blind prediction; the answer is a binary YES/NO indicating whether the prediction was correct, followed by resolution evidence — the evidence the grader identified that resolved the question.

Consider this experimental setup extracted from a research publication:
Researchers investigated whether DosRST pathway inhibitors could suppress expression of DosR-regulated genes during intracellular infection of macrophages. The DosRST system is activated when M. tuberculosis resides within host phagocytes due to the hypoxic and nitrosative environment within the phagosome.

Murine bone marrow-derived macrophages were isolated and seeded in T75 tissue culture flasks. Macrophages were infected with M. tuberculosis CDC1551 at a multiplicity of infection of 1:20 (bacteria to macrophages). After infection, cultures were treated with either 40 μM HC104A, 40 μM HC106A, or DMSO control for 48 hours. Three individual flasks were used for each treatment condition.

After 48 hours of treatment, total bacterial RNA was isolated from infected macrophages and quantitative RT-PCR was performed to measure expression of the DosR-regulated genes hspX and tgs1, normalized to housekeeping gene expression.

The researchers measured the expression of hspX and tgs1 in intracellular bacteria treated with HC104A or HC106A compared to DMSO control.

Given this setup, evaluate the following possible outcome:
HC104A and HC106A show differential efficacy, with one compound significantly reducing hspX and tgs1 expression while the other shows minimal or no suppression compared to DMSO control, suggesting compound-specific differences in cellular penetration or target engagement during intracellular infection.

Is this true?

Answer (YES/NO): NO